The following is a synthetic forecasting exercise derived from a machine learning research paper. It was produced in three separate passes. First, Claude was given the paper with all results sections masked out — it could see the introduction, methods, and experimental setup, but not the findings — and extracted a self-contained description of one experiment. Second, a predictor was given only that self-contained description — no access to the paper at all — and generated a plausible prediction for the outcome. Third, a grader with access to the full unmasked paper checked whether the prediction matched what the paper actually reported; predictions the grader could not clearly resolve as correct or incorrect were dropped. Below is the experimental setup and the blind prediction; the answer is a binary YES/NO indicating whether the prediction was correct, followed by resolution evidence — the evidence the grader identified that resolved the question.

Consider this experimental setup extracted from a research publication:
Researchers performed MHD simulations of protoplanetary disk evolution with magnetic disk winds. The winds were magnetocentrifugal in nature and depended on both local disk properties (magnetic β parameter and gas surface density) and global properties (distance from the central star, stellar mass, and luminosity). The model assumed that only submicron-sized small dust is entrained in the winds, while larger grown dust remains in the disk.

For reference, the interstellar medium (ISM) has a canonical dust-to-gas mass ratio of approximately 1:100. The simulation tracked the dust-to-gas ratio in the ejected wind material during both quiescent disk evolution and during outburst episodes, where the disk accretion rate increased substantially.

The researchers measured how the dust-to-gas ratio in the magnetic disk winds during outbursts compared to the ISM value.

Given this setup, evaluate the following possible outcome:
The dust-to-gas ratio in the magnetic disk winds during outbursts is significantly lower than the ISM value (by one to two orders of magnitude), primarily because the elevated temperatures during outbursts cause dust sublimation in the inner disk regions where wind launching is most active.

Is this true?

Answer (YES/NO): NO